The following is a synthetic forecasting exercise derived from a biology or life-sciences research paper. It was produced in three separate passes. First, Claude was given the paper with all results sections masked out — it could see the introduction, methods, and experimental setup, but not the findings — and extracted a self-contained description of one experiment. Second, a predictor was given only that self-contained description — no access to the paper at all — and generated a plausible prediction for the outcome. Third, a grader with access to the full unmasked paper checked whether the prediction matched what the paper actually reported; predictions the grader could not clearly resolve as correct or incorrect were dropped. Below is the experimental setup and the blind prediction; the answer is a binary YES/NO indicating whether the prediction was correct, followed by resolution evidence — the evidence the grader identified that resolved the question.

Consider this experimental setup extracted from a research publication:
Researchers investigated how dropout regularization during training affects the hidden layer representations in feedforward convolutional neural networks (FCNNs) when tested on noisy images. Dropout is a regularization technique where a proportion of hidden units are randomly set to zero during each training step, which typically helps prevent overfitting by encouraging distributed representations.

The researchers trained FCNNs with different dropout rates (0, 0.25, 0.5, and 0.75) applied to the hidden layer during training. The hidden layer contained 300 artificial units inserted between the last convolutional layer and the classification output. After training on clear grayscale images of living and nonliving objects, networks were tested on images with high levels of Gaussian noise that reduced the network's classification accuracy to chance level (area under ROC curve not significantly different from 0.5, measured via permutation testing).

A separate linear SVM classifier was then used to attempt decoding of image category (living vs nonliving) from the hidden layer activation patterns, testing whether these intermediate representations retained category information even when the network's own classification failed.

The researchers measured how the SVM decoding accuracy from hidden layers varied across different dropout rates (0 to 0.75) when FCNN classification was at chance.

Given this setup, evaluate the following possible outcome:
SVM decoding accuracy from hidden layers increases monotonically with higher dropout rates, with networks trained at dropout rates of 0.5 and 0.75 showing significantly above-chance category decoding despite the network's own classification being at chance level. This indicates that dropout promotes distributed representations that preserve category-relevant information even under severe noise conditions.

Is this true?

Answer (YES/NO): NO